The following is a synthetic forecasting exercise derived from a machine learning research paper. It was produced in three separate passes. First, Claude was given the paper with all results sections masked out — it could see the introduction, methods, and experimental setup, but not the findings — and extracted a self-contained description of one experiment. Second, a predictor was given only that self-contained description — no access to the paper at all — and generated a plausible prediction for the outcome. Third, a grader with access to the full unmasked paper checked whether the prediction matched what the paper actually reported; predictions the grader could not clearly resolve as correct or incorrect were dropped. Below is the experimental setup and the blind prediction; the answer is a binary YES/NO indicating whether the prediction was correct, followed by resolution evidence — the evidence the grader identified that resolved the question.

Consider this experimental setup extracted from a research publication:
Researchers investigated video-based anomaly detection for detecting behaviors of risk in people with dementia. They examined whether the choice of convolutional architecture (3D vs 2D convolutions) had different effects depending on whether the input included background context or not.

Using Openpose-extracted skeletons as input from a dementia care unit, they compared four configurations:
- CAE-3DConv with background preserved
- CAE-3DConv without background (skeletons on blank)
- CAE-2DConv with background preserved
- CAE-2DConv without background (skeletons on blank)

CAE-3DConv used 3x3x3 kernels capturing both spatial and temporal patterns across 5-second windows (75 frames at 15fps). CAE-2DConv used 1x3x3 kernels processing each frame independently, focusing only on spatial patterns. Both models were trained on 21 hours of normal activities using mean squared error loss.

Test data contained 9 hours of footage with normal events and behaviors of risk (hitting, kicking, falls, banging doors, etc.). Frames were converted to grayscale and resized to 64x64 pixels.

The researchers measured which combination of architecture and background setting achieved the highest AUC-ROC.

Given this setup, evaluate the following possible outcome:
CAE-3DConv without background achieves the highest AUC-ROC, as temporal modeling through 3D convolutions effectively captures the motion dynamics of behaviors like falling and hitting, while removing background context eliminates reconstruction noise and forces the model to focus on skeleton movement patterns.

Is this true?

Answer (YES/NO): NO